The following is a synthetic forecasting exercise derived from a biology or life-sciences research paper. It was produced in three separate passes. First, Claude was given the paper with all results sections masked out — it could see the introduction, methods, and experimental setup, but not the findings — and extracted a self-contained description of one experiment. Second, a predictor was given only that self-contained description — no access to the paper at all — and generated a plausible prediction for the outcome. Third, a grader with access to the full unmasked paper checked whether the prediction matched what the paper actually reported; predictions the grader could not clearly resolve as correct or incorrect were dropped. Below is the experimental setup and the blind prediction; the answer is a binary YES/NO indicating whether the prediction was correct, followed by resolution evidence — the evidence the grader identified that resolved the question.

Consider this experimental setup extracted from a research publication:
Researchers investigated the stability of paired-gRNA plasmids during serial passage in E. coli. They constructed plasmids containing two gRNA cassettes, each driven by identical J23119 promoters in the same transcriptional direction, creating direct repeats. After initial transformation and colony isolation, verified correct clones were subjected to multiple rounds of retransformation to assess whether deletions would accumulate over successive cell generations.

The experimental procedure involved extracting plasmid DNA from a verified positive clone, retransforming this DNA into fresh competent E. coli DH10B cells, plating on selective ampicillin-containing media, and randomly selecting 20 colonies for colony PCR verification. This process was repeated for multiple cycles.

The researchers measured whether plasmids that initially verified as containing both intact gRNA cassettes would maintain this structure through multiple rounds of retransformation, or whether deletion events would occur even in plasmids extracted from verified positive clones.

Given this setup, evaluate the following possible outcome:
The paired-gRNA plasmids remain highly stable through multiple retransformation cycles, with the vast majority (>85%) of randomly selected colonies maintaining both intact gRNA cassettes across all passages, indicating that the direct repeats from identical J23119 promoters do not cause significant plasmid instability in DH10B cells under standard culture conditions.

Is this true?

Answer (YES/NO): NO